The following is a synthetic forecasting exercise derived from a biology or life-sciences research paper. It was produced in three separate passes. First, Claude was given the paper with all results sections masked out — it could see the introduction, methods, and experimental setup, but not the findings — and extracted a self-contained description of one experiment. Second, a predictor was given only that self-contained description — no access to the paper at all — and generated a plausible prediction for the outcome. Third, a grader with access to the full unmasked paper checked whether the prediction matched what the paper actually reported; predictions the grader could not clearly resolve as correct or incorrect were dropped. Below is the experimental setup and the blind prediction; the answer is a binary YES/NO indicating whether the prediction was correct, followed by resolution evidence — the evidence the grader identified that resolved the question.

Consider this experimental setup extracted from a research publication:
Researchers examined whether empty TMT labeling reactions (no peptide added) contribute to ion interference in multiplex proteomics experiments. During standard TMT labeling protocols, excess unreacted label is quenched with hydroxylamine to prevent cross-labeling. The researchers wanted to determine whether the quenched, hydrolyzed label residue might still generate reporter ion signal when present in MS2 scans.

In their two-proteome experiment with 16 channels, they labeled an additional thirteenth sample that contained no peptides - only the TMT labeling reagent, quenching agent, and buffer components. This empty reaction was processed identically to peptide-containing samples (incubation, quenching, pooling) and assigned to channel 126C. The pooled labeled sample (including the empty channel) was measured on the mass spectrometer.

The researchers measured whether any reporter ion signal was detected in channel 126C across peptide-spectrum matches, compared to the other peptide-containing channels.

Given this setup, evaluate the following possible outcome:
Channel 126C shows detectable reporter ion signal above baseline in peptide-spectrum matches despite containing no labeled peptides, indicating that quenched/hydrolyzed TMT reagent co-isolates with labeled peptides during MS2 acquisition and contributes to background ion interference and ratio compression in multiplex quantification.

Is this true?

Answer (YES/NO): NO